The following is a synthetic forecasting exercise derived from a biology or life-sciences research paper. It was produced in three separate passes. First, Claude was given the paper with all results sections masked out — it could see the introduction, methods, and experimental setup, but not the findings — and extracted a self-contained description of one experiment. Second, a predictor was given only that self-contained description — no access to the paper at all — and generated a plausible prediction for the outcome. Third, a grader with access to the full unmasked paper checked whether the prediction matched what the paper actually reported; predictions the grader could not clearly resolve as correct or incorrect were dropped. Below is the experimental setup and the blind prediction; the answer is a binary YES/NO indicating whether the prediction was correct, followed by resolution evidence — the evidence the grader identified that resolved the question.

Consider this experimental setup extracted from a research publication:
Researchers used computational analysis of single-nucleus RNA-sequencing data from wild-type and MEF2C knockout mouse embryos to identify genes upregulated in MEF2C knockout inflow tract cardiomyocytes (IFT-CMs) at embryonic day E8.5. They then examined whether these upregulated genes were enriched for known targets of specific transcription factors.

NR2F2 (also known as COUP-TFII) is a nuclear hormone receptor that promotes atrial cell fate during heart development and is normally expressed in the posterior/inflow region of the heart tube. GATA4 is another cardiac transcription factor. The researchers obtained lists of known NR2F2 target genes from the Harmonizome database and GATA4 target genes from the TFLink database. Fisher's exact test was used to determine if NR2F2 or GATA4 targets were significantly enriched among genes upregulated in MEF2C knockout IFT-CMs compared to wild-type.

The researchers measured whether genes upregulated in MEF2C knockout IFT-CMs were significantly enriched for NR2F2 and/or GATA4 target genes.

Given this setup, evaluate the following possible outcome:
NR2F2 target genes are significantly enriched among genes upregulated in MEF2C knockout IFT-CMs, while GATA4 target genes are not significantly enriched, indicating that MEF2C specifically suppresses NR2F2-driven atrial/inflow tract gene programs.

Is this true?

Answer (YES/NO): NO